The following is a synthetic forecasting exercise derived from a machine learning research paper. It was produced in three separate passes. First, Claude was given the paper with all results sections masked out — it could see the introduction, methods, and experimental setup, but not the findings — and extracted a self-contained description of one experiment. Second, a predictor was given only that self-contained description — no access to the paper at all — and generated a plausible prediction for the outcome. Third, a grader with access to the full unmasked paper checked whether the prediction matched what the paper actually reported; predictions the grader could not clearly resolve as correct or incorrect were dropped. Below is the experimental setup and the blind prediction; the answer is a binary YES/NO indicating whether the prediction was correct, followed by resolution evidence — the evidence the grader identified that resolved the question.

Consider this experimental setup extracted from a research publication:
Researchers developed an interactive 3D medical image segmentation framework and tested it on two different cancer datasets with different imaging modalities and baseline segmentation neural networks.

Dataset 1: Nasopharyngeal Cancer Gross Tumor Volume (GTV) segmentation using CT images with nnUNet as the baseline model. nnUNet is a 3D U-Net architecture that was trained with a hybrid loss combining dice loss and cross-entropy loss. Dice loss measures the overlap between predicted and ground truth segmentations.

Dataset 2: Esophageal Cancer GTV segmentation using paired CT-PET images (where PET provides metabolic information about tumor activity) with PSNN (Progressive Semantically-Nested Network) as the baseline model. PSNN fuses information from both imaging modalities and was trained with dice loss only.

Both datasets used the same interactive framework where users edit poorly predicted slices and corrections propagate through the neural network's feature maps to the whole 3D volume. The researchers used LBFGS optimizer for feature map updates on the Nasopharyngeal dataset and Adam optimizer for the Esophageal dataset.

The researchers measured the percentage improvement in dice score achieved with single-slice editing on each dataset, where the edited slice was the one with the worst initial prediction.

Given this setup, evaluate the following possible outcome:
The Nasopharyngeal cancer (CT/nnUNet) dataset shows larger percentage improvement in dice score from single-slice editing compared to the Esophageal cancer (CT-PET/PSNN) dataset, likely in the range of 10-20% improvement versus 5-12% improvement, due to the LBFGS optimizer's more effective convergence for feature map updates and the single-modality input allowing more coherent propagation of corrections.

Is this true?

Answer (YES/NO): YES